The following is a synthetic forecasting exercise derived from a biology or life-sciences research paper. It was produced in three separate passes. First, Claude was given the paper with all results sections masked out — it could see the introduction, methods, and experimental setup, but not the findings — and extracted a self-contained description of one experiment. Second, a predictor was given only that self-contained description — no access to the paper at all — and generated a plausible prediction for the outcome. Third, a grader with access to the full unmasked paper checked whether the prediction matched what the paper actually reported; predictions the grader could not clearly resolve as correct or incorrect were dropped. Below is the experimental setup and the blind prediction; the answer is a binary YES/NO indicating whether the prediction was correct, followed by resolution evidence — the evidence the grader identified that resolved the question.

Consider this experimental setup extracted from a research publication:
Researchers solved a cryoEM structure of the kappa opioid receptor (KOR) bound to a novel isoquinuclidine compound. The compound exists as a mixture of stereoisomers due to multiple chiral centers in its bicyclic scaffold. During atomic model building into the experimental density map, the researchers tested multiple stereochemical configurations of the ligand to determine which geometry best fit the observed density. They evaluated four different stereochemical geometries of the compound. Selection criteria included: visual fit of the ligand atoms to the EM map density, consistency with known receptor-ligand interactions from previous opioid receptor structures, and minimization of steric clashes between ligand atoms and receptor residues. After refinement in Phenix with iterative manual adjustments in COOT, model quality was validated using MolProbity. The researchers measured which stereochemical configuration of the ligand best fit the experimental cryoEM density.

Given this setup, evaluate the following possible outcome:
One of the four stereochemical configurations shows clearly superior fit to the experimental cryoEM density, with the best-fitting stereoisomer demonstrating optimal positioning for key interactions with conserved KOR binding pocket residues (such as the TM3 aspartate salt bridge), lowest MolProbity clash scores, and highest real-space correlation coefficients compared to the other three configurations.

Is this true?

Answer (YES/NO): NO